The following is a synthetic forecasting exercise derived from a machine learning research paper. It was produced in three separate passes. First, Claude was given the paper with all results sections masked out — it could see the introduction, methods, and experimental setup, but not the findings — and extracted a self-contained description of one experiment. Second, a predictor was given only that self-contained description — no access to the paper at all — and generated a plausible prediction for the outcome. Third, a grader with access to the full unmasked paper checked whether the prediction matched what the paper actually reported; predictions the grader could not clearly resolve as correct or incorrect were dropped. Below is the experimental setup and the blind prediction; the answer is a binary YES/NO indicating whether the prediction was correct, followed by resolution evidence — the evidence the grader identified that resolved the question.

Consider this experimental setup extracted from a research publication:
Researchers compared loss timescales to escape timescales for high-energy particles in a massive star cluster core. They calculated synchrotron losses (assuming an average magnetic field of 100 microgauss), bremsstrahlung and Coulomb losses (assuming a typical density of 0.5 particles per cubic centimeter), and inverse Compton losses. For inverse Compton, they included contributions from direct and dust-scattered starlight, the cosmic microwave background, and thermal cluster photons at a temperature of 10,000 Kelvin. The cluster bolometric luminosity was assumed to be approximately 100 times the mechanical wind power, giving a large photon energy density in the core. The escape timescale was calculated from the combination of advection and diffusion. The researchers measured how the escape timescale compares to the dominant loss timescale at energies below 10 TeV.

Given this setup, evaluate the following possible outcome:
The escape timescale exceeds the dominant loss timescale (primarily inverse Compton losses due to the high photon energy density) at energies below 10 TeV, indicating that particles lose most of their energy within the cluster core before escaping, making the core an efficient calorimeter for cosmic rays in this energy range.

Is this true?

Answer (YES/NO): NO